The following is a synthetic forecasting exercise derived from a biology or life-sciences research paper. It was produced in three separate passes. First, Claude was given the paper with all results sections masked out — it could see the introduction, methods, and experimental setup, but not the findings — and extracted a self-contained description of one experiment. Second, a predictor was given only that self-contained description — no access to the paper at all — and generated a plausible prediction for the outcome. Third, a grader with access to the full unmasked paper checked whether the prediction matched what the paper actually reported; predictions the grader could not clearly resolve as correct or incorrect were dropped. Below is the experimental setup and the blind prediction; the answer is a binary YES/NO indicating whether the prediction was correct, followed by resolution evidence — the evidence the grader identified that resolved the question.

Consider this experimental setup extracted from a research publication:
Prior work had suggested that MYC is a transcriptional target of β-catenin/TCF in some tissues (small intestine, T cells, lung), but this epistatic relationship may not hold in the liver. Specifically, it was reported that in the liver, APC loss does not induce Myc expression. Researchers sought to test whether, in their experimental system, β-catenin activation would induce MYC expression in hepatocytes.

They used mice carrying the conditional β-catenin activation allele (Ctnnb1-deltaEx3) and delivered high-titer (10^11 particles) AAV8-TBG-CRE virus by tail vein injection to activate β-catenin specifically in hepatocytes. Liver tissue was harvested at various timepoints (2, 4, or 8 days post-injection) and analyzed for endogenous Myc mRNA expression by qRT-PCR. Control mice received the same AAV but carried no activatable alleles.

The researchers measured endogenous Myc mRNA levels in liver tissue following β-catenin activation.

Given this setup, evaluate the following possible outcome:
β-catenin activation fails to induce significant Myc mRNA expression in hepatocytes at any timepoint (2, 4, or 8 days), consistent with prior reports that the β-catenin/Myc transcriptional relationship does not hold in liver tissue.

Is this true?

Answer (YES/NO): YES